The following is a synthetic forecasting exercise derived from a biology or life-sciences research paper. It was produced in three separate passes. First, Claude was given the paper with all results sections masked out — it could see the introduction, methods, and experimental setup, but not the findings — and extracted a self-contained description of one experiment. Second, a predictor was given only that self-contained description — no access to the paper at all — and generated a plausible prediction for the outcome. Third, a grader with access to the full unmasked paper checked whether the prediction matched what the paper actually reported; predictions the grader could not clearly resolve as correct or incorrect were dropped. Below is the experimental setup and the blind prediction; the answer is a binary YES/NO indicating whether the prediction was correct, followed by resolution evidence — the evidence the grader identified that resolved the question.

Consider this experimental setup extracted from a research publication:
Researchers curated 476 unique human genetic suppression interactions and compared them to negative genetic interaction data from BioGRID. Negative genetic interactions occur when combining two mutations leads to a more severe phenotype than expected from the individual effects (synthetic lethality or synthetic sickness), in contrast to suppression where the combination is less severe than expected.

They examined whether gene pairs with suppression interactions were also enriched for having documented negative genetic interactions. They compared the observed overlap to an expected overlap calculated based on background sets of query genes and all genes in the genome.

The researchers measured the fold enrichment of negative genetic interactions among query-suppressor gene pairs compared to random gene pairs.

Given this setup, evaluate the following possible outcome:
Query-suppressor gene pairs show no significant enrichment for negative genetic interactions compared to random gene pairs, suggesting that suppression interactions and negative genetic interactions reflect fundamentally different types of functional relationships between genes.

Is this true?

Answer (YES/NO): NO